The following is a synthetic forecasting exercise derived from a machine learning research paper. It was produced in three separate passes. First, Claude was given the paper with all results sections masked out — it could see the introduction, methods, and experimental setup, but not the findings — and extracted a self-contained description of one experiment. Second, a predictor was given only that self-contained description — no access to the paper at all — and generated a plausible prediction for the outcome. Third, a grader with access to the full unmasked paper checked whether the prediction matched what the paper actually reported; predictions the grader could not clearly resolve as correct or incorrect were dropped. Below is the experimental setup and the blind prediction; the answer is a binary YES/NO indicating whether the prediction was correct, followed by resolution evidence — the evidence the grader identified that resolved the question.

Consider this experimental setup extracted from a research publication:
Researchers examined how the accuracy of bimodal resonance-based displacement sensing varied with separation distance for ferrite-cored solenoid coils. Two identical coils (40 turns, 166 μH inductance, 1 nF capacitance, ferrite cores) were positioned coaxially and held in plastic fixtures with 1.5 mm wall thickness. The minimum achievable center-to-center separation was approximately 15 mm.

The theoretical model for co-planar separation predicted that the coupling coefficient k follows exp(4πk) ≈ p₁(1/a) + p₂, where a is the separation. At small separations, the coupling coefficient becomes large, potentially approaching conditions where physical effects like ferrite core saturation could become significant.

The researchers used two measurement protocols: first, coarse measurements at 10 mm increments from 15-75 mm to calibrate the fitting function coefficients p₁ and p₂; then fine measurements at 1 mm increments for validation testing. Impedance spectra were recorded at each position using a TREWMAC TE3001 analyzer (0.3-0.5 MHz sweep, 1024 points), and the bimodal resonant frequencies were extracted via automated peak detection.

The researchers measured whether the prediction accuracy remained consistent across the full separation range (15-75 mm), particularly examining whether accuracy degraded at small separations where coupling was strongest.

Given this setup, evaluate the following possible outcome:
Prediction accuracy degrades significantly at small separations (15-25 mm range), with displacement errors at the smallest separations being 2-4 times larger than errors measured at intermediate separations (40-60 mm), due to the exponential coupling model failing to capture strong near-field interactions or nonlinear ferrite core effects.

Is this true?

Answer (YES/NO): NO